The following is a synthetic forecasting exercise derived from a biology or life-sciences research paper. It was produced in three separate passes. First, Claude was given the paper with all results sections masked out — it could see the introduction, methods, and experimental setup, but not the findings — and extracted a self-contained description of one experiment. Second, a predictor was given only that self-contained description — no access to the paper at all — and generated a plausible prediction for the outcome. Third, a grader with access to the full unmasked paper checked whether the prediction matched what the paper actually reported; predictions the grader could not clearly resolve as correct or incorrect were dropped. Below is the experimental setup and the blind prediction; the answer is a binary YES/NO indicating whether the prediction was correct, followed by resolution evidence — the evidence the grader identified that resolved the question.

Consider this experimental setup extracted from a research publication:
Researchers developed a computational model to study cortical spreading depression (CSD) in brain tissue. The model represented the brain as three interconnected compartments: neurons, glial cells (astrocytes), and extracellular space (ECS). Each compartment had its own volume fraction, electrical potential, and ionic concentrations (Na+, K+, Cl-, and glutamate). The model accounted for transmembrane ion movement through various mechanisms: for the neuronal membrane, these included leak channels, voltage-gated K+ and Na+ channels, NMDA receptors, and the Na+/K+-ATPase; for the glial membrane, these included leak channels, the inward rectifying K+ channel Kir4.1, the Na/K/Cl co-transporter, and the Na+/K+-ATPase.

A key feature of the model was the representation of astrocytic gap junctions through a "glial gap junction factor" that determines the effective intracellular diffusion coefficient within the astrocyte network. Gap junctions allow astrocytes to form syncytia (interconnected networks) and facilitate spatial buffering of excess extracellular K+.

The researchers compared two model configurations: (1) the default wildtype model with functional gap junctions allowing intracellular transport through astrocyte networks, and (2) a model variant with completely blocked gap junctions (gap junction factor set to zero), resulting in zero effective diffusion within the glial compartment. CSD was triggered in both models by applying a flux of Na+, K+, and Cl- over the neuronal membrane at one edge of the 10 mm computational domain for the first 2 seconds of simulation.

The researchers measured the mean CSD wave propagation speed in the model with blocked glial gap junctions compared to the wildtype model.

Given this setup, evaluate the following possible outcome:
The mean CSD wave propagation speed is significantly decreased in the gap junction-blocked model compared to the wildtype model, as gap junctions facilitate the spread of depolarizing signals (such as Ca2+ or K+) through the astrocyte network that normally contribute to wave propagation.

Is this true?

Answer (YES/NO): NO